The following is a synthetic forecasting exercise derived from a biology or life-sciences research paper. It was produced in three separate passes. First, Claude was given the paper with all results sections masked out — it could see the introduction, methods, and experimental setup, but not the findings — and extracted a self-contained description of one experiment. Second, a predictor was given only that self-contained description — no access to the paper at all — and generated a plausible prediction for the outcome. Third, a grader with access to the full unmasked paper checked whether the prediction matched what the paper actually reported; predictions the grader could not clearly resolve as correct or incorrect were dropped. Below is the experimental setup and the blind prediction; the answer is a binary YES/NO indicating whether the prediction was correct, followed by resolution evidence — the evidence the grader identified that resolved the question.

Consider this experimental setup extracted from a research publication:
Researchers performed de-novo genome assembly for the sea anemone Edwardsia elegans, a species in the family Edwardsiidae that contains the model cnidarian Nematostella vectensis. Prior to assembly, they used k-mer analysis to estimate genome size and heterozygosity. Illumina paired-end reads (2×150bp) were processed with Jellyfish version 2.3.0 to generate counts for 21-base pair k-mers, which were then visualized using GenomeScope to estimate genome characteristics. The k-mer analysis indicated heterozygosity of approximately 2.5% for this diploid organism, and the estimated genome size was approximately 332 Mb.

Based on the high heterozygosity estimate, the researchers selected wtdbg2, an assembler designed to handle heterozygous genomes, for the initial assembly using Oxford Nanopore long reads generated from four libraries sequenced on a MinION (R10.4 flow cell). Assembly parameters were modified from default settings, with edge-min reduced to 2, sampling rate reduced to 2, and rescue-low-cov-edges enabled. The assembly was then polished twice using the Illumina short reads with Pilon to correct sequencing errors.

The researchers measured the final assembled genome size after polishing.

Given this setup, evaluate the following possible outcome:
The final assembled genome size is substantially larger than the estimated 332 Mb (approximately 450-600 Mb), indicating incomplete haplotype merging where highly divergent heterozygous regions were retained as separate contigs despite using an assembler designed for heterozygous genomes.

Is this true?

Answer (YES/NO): NO